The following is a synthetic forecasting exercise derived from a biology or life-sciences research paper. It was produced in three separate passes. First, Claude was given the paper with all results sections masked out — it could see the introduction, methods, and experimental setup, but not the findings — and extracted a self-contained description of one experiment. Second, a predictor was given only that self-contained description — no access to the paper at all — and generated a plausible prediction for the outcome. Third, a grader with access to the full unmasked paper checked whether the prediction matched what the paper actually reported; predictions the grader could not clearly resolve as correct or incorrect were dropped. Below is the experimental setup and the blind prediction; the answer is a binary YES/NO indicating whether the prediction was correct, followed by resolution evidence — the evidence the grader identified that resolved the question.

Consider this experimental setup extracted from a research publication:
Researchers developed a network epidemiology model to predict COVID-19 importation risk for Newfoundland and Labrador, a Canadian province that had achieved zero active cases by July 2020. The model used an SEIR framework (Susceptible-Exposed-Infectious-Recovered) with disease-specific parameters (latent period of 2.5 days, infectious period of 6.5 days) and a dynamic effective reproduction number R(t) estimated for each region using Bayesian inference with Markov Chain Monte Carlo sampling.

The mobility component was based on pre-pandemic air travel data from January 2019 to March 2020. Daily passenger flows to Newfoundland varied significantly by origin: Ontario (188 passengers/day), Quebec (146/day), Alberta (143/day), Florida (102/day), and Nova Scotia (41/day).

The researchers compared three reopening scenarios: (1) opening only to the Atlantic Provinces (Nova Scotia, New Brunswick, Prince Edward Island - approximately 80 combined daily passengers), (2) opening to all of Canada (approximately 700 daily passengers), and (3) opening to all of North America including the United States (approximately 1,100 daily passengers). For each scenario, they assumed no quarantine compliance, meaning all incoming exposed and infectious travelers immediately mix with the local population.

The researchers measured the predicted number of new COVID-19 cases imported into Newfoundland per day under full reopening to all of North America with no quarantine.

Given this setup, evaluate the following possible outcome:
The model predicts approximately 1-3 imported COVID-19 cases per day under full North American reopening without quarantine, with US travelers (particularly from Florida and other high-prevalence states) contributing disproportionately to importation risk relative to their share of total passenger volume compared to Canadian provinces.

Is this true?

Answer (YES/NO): NO